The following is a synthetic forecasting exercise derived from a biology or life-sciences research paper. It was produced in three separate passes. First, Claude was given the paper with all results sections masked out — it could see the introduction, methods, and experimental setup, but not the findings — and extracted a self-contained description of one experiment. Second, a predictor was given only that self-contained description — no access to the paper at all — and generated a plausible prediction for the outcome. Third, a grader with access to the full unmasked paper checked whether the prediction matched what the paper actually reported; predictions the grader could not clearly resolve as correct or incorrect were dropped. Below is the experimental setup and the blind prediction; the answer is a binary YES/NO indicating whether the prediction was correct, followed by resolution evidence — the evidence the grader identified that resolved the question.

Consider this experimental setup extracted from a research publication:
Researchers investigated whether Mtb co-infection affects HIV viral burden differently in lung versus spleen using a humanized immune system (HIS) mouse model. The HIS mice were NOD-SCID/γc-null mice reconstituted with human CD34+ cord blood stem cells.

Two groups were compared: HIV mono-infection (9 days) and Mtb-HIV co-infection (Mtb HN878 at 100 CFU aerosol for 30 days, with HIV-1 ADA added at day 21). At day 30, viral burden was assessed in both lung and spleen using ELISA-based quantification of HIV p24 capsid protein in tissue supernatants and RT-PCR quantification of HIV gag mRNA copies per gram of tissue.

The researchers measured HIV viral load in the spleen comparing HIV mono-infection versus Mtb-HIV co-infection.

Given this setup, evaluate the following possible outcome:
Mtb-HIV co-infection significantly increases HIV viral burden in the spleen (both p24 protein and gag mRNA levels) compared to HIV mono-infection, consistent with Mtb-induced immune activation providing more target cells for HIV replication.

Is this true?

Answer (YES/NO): NO